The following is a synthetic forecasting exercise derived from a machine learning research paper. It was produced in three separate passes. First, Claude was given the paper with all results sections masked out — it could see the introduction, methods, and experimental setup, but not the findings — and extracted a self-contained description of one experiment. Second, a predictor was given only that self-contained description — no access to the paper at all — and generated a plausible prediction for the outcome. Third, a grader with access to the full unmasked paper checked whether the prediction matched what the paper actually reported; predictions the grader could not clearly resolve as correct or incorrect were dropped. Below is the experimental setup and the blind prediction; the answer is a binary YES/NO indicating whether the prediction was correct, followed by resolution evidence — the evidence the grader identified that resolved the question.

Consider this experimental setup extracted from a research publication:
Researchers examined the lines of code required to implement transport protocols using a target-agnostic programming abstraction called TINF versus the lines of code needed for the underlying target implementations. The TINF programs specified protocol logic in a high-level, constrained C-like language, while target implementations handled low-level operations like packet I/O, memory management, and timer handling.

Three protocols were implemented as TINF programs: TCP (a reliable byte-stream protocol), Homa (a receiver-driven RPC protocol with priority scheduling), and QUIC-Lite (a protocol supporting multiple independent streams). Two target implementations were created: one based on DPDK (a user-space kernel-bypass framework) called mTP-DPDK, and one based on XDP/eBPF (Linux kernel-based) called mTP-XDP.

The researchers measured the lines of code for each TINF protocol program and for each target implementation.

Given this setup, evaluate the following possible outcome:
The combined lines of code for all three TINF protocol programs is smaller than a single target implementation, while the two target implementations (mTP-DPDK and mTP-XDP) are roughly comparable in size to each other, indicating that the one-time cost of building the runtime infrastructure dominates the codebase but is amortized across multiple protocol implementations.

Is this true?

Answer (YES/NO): YES